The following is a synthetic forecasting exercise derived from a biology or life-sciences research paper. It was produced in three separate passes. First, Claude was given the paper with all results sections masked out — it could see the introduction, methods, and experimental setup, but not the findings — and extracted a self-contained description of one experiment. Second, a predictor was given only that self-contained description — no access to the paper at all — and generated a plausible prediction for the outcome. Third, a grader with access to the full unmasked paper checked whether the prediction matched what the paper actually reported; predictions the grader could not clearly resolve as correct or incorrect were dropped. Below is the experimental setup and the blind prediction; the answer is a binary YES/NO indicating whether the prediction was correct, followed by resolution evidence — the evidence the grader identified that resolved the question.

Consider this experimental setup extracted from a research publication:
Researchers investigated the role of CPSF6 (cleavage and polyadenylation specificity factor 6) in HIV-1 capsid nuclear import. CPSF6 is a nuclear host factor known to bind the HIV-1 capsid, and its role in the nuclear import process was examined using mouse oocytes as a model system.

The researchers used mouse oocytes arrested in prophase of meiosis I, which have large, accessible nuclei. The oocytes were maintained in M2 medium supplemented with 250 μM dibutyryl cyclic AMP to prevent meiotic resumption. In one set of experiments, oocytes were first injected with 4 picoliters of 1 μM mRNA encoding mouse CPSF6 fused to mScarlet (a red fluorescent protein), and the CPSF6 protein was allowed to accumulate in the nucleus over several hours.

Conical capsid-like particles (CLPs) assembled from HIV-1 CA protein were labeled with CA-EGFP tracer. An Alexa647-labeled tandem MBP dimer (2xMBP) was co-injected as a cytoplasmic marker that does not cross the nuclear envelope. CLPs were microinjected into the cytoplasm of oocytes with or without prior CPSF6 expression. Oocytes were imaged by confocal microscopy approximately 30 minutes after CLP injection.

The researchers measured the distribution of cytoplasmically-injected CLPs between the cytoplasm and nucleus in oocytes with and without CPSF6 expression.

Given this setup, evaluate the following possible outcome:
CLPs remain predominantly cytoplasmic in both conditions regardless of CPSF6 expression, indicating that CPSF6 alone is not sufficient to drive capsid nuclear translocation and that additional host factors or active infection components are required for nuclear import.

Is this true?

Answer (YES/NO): NO